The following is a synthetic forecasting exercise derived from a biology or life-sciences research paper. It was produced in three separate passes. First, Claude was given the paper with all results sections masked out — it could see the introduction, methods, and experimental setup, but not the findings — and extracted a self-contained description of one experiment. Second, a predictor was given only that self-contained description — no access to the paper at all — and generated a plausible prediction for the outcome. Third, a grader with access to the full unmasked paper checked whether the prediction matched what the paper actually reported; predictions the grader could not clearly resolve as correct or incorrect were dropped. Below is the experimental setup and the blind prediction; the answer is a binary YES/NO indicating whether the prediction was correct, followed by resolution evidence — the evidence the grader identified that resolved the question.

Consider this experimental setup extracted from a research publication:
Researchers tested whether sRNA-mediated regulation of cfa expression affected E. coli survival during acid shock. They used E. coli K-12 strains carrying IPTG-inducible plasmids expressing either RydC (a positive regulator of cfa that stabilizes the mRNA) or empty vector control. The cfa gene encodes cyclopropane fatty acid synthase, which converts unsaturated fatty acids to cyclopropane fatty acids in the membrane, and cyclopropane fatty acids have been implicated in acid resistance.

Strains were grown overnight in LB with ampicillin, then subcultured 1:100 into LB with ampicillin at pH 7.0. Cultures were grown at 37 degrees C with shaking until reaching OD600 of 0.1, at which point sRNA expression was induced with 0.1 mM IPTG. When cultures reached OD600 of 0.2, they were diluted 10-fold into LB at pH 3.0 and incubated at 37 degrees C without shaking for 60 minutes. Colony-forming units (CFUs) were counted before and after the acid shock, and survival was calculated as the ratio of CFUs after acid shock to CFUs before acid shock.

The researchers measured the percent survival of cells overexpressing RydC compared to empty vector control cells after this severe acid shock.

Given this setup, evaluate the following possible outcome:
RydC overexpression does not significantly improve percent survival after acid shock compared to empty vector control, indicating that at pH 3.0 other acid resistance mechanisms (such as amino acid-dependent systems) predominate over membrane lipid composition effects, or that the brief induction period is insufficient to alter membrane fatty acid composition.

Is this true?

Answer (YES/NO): NO